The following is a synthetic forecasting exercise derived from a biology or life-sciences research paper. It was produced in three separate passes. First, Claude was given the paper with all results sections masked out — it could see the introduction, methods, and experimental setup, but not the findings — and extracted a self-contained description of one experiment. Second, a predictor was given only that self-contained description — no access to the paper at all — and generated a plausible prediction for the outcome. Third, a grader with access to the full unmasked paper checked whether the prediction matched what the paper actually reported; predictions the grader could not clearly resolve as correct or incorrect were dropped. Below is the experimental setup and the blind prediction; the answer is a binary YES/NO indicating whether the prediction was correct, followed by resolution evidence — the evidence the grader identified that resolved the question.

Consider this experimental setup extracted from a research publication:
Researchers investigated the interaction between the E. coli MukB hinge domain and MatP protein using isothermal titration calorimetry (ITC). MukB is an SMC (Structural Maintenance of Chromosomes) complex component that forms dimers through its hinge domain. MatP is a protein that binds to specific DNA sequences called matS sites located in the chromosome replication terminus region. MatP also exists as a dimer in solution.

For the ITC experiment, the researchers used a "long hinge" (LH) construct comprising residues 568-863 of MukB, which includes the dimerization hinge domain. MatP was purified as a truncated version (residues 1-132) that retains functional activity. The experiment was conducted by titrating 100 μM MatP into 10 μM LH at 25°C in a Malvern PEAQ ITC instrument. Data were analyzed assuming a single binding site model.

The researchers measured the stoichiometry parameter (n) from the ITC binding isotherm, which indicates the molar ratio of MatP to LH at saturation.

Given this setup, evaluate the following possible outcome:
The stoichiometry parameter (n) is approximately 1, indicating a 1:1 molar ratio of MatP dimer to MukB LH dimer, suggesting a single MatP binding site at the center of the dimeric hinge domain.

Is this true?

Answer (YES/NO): YES